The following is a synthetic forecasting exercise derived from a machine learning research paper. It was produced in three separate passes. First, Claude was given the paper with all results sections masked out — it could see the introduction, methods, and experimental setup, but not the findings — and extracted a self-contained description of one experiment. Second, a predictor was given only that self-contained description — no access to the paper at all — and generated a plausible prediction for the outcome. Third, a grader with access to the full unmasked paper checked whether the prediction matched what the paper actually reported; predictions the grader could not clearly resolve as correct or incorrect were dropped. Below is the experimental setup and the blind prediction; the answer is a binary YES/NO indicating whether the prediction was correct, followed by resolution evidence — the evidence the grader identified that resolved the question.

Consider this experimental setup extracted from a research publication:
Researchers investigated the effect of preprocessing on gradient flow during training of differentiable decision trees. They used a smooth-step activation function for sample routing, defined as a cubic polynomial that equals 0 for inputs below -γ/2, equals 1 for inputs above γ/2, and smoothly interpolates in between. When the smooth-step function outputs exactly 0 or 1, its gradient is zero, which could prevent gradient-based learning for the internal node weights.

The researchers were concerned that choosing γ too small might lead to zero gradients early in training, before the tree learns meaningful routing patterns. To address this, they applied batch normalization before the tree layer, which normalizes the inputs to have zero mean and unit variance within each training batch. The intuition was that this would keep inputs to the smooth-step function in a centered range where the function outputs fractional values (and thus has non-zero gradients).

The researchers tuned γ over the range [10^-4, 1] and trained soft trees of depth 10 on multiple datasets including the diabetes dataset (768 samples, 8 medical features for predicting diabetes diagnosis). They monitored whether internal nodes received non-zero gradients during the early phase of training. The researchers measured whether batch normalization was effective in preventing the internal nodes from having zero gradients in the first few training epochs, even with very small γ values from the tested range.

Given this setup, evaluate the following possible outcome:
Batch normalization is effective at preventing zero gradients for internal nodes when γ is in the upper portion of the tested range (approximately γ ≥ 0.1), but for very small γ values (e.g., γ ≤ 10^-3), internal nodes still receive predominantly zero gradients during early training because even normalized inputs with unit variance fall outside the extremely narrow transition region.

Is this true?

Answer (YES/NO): NO